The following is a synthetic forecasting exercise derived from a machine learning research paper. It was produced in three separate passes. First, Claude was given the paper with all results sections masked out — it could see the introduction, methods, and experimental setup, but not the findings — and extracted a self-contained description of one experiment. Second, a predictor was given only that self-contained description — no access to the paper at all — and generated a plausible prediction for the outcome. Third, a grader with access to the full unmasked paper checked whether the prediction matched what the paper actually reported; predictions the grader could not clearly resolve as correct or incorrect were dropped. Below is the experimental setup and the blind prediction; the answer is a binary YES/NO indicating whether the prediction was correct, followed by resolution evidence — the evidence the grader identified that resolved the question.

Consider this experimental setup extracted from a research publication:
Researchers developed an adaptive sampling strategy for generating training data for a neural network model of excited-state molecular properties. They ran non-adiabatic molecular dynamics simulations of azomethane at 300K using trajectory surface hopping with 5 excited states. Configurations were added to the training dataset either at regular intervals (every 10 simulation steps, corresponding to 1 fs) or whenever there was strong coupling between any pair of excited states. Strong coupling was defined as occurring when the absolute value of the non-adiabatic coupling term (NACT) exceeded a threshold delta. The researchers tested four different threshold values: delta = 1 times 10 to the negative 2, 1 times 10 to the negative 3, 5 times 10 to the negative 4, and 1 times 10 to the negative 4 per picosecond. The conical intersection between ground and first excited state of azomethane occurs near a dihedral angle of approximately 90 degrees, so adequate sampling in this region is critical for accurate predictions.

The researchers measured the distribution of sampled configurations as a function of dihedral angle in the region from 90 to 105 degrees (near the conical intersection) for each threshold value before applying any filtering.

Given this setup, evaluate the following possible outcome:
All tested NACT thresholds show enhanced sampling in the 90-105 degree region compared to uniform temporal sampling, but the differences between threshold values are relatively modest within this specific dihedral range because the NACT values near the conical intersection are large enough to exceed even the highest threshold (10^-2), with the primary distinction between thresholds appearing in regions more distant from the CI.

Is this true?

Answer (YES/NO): NO